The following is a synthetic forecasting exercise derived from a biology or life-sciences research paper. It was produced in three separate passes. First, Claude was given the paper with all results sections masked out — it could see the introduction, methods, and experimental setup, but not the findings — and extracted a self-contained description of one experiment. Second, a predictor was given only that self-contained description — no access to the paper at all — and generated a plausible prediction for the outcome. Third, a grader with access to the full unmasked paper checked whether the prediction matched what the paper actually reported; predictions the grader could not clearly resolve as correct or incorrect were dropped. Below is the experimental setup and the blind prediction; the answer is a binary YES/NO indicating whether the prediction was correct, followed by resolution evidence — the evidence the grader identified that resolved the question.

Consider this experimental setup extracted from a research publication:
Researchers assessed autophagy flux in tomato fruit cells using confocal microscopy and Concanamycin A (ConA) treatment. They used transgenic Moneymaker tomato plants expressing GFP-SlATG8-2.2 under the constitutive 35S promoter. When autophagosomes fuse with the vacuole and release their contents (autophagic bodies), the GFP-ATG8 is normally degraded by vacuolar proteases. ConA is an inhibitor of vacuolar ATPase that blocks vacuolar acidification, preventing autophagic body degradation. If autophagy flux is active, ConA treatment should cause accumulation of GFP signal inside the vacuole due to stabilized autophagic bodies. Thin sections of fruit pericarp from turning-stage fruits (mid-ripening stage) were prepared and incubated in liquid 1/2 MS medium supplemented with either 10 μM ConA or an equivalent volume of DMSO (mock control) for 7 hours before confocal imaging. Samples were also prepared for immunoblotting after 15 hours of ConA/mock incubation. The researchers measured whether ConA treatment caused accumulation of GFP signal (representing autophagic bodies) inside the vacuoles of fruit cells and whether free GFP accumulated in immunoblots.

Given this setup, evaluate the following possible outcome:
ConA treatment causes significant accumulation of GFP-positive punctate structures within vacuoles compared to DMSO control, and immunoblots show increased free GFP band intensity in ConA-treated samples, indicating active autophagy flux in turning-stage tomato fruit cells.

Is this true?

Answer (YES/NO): NO